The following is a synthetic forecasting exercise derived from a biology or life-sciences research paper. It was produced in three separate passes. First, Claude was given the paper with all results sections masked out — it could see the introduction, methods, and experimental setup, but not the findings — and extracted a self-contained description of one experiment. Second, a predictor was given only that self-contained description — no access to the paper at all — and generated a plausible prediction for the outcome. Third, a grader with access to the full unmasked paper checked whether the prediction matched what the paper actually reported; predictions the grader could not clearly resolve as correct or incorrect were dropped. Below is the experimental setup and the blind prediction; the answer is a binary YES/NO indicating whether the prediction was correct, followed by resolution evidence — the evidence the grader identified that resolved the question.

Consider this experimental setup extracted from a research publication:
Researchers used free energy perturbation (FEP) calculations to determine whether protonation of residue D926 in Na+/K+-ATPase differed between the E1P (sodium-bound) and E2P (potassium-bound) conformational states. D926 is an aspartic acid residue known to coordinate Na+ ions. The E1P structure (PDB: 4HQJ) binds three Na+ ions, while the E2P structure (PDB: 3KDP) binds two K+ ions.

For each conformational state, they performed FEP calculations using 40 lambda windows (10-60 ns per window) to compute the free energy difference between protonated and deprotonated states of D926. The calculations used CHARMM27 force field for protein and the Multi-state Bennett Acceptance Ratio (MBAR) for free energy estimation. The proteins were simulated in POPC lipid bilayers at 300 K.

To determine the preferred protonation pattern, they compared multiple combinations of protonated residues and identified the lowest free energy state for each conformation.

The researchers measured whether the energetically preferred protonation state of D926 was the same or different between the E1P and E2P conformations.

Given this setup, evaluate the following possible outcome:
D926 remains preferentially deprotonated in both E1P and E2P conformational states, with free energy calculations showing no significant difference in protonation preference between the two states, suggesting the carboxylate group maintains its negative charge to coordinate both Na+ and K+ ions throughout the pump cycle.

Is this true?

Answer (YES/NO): NO